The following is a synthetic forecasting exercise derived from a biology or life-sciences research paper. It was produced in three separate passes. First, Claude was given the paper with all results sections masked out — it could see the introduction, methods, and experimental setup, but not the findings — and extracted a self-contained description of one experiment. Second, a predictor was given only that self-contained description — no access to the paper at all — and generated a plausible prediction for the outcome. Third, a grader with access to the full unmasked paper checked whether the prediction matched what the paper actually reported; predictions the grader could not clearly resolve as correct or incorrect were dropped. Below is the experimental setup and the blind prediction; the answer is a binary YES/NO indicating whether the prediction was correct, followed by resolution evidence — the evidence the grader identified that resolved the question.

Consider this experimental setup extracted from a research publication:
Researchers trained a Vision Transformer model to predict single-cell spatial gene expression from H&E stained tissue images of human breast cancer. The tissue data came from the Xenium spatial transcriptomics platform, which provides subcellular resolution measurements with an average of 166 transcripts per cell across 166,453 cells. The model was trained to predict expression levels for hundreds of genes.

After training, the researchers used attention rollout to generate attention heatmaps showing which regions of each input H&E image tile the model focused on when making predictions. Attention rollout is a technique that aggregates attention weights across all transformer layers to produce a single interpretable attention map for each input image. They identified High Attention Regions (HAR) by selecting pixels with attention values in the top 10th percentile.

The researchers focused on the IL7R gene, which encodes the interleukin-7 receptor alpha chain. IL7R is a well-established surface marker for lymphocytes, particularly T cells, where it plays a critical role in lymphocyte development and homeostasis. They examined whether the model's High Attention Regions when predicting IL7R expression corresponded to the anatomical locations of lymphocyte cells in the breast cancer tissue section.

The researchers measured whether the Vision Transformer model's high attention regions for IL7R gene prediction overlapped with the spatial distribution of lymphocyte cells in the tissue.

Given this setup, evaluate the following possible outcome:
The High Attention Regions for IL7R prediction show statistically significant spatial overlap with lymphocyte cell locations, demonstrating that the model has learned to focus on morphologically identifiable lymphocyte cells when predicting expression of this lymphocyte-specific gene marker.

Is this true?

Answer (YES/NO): YES